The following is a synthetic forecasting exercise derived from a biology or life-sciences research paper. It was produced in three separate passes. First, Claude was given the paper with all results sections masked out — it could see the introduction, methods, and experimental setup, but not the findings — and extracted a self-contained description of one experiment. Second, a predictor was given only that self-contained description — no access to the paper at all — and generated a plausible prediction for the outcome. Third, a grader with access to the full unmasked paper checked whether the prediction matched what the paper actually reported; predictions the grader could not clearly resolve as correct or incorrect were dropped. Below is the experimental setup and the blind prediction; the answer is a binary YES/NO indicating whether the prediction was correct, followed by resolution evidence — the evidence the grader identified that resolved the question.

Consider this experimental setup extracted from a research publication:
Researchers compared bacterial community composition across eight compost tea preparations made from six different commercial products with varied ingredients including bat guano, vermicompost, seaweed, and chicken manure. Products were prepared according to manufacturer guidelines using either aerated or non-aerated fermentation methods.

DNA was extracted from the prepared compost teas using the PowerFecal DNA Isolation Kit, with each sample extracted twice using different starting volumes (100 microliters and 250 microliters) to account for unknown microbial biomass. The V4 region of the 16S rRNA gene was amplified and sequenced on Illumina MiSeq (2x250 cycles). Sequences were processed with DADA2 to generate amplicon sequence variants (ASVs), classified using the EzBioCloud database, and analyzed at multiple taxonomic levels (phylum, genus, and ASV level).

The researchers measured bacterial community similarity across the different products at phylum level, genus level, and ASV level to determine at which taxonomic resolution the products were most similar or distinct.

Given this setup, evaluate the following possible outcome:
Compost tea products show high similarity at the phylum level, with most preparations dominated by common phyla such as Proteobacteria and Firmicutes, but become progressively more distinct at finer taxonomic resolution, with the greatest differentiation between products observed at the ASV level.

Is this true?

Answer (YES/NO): NO